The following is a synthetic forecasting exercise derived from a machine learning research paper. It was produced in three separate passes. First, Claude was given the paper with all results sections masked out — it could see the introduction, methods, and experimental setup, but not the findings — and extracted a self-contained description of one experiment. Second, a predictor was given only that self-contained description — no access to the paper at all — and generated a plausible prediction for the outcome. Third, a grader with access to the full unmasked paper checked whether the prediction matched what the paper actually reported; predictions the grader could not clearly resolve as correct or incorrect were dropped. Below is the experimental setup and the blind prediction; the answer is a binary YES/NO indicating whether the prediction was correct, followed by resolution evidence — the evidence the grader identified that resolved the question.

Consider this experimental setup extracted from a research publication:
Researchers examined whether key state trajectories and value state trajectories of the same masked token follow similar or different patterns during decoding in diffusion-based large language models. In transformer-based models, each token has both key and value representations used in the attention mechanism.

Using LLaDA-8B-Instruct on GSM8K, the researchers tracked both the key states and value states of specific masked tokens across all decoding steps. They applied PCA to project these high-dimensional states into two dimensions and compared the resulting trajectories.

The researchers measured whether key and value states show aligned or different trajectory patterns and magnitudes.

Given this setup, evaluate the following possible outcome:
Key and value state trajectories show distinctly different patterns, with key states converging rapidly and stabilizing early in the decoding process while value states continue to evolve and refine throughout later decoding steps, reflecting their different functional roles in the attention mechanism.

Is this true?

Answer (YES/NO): NO